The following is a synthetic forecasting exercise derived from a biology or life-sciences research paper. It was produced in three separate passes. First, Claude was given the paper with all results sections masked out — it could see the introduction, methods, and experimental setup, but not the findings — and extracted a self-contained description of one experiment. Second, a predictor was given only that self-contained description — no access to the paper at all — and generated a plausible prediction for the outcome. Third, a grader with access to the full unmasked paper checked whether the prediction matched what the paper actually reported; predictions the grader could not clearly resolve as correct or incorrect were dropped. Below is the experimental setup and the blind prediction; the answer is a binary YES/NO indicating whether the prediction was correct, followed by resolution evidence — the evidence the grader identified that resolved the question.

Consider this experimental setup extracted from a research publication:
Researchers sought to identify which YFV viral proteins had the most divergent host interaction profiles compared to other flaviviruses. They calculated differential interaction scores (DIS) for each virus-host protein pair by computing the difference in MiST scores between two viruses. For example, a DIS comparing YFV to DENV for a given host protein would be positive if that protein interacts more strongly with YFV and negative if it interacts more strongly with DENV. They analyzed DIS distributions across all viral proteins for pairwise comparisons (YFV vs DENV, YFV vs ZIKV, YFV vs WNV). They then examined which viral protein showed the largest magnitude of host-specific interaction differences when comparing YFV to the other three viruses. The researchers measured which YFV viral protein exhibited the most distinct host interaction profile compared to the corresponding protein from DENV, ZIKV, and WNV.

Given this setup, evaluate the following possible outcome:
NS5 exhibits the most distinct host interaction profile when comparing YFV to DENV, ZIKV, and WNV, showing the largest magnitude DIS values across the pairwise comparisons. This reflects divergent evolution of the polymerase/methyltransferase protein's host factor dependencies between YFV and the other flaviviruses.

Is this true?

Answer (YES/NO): NO